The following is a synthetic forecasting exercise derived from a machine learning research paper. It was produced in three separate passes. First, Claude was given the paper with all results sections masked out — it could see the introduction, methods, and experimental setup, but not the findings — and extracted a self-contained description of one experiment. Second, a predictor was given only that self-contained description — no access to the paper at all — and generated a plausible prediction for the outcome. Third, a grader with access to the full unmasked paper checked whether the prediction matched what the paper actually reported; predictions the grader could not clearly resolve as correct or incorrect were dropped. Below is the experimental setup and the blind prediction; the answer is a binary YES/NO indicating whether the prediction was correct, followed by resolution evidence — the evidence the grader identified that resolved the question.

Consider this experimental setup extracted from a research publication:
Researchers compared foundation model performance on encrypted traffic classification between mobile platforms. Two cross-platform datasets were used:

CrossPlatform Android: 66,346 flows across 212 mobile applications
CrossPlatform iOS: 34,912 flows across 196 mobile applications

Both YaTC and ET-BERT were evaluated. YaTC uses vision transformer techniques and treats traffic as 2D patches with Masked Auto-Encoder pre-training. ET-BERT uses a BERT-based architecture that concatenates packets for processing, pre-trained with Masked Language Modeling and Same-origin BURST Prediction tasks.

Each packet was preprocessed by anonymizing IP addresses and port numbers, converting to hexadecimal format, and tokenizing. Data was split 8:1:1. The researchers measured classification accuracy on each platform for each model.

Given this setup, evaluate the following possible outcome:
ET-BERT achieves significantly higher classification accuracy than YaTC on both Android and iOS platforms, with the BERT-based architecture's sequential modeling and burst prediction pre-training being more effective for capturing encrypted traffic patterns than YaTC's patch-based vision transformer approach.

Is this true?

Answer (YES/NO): NO